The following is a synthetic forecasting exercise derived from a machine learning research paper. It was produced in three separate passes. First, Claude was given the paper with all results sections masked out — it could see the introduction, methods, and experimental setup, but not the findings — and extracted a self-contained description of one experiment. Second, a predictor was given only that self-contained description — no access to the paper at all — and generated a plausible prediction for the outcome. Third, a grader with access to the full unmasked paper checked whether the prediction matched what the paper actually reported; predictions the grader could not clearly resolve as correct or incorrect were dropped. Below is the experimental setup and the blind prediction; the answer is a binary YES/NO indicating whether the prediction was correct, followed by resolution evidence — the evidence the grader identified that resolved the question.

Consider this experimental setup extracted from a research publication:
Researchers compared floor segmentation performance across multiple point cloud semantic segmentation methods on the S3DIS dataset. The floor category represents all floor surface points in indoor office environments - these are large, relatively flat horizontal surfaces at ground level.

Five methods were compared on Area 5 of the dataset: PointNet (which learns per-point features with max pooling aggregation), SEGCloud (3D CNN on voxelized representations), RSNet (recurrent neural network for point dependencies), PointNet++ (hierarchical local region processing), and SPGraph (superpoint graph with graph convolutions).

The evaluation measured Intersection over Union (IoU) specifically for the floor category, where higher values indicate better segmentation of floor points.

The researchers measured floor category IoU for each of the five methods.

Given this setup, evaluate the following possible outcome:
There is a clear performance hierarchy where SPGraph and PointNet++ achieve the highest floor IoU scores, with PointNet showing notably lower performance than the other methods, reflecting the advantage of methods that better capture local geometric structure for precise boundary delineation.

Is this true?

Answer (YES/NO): NO